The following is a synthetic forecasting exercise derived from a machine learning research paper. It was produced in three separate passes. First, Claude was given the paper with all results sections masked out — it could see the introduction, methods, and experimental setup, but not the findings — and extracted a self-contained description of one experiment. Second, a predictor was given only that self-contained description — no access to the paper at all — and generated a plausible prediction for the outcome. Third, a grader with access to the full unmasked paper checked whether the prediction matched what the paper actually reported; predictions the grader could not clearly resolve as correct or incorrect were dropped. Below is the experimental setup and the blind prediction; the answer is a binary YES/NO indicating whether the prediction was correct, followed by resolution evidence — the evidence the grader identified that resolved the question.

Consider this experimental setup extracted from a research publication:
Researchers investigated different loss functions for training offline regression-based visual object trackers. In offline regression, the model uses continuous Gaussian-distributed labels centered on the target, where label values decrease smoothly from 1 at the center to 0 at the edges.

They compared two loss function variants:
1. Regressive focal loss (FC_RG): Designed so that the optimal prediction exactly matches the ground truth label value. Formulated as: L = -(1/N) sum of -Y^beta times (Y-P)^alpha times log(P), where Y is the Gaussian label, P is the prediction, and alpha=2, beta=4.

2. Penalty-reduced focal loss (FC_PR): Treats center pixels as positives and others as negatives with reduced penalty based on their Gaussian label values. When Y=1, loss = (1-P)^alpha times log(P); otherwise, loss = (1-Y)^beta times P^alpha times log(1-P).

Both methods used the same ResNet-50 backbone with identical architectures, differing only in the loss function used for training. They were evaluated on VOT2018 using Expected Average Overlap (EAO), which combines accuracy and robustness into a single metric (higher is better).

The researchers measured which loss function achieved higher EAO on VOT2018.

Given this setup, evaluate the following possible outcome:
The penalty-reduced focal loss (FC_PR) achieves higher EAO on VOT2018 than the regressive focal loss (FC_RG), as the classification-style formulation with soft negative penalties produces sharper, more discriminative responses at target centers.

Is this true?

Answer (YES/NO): YES